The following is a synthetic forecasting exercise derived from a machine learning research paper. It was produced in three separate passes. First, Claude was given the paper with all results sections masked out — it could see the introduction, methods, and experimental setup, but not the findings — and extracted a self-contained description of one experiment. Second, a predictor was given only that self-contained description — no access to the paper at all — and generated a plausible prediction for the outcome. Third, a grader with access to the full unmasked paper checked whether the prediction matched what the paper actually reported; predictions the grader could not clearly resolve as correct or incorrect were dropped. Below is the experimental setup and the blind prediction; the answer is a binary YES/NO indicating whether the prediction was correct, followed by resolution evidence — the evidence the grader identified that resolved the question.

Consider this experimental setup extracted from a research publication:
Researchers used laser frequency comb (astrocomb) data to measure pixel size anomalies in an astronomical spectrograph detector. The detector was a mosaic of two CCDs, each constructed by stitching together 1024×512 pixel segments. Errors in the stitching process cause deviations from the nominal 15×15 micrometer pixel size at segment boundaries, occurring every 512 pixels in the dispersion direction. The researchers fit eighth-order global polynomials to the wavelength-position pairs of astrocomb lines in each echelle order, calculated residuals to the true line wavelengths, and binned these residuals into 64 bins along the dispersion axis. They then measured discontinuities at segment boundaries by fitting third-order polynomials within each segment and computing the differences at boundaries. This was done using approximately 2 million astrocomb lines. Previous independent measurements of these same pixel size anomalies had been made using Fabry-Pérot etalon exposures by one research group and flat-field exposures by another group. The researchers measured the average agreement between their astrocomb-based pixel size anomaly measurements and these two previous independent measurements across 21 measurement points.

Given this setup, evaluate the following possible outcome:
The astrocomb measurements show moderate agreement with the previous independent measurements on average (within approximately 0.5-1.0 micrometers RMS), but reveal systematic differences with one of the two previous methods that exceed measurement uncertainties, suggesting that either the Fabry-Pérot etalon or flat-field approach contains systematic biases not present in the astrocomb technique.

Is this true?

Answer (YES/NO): NO